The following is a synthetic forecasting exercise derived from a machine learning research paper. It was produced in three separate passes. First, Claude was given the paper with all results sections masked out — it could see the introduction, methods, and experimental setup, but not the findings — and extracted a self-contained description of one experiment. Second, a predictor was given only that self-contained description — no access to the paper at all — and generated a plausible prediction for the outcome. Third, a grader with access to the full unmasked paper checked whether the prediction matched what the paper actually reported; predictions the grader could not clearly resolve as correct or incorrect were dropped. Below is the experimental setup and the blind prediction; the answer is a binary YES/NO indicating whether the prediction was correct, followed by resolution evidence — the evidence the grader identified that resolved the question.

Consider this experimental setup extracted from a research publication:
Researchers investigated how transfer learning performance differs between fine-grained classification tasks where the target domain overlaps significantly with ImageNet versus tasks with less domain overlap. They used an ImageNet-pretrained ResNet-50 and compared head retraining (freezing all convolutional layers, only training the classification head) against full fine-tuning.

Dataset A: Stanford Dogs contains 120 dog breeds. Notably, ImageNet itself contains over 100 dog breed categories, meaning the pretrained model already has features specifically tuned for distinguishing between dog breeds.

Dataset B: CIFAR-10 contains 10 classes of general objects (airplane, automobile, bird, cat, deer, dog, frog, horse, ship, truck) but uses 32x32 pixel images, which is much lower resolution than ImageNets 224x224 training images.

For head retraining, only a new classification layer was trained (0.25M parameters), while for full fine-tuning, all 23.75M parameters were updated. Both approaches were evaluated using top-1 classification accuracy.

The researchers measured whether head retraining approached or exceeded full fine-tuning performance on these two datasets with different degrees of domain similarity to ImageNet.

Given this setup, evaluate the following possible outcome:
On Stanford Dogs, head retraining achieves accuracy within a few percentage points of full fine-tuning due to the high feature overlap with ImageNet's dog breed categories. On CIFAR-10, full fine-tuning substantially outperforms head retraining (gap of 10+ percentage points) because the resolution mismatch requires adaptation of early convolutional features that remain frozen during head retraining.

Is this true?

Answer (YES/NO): NO